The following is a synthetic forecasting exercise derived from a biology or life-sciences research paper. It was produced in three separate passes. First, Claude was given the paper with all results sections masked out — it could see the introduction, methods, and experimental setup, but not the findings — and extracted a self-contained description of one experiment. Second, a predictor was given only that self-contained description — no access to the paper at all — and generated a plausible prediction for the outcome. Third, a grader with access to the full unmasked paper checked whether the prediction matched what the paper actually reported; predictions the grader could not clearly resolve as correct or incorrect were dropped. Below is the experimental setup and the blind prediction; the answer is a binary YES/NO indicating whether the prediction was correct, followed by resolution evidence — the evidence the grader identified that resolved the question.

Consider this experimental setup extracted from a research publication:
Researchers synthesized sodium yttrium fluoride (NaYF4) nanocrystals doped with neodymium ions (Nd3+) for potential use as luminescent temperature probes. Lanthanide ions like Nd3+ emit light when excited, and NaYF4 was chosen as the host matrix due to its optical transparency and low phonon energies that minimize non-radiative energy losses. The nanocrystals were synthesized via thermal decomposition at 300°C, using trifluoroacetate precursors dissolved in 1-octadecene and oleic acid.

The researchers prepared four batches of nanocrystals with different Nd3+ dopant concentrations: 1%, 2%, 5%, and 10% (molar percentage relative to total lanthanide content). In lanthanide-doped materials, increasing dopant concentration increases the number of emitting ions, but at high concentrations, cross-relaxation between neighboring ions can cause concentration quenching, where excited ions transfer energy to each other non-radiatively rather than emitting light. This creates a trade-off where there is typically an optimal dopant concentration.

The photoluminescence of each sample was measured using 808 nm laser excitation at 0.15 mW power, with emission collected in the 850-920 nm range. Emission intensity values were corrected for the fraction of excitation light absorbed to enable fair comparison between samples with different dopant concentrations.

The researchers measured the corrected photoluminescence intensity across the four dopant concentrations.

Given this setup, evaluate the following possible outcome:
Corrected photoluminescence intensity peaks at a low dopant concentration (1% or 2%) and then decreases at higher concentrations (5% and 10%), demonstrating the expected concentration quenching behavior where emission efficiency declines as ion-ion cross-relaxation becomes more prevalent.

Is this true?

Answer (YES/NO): NO